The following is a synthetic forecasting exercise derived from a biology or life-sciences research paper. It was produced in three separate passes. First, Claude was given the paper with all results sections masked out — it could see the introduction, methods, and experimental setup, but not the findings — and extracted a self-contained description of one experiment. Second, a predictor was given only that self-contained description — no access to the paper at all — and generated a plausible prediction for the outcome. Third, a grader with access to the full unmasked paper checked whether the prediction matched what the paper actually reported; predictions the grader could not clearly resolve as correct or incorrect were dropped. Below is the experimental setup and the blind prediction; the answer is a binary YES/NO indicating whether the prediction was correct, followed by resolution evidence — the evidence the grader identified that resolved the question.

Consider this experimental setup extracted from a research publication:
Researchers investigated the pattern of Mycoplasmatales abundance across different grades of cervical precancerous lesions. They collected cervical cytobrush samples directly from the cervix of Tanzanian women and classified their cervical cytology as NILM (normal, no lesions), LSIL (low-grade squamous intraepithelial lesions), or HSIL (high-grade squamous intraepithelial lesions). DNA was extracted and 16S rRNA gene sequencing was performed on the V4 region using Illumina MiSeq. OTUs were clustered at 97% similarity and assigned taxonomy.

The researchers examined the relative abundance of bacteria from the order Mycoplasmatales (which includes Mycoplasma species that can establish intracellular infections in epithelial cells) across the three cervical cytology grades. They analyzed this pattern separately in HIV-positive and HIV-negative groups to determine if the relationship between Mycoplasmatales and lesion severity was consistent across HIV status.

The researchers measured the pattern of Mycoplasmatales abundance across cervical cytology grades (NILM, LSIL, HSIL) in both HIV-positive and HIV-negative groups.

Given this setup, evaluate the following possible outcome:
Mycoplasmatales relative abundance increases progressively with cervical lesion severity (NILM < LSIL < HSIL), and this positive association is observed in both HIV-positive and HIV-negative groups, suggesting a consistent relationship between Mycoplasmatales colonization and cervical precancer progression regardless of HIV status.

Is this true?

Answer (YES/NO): YES